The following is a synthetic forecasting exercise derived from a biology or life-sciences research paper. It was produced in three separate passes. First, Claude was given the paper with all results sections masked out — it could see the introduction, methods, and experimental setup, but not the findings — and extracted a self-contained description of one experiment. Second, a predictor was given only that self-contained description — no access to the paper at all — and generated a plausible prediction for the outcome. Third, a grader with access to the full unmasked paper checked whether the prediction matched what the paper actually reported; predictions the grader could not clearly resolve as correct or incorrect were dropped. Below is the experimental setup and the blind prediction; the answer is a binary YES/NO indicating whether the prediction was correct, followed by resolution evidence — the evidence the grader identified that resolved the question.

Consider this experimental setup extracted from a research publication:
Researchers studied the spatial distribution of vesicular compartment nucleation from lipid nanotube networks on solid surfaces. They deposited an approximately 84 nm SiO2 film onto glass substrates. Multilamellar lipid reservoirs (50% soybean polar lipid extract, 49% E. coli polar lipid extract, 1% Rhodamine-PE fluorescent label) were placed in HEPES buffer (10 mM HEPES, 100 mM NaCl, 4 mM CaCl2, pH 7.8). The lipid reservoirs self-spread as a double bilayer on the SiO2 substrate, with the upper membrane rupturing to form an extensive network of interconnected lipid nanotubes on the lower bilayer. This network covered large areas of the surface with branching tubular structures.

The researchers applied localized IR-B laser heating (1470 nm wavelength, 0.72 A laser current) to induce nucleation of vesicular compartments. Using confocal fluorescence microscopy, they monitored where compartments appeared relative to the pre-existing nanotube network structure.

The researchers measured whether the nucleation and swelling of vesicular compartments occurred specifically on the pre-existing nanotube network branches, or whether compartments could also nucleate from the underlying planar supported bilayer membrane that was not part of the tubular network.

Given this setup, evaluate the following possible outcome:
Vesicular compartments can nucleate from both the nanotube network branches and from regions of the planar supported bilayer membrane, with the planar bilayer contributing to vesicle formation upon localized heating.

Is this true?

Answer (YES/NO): NO